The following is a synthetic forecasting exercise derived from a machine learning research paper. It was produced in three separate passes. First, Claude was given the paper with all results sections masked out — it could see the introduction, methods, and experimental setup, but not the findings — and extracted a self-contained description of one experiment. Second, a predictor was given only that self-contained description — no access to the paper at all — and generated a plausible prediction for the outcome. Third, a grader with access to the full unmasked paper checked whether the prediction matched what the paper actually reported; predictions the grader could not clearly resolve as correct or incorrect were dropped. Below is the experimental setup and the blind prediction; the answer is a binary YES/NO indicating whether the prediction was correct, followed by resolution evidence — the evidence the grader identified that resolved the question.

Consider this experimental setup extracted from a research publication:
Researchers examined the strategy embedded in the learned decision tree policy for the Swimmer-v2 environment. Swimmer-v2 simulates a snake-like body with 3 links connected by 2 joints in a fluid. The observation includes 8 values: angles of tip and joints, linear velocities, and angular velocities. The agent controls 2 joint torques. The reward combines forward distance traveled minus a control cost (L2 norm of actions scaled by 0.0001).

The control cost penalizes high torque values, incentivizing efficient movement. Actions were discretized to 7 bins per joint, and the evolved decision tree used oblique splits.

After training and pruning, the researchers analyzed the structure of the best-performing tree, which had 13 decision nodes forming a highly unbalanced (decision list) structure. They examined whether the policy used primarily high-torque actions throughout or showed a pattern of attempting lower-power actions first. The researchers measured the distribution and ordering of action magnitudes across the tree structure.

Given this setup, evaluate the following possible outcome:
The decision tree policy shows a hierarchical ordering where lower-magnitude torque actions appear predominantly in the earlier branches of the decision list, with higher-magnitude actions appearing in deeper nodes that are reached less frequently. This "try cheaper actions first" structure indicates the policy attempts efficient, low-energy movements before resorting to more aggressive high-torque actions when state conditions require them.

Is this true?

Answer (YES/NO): YES